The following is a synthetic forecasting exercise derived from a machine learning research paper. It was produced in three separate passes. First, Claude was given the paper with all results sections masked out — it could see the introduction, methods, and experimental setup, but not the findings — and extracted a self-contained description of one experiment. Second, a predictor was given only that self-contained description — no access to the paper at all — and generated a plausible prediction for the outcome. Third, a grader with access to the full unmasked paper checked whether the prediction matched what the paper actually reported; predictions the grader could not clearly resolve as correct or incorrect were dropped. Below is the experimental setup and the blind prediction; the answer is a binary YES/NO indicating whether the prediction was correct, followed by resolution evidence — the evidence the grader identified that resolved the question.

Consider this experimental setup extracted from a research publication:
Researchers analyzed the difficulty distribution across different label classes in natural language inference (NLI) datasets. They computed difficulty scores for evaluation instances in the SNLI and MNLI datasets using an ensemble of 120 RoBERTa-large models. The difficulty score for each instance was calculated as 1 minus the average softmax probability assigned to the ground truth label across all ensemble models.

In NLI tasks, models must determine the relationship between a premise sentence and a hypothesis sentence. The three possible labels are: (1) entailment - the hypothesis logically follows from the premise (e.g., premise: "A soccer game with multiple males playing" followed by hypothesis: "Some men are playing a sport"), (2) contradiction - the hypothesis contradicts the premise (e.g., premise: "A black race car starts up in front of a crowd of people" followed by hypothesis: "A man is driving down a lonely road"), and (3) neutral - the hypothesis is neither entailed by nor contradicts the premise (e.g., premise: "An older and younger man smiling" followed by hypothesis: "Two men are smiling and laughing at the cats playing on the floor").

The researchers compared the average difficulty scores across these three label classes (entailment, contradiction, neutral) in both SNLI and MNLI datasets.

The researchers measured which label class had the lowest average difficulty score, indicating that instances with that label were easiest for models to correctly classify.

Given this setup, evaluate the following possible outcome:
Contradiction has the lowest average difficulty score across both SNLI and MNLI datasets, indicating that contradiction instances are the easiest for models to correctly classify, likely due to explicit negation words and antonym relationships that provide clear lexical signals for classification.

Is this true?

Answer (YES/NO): YES